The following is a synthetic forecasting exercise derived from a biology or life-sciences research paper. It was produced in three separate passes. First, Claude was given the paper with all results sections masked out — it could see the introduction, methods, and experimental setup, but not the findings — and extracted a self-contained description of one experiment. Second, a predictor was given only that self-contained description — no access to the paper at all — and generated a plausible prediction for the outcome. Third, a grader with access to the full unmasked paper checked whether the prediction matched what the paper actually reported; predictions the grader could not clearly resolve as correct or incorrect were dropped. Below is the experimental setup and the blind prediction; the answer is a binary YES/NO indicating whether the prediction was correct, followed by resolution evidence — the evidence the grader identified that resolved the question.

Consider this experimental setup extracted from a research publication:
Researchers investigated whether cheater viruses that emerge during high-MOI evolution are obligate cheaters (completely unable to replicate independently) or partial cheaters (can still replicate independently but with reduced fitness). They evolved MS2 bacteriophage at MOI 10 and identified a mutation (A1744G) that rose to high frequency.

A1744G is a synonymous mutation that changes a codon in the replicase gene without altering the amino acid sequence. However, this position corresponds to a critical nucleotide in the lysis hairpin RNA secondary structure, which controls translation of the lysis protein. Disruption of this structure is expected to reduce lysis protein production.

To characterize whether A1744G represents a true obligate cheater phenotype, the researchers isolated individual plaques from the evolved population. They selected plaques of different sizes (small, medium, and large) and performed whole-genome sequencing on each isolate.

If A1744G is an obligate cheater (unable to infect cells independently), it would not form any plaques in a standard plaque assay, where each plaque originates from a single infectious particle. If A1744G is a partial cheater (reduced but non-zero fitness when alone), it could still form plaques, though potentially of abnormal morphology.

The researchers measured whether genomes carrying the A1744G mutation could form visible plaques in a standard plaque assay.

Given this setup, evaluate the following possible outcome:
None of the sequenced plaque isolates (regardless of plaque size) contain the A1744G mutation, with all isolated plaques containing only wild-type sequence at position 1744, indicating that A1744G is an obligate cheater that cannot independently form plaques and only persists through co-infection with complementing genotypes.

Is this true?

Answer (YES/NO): YES